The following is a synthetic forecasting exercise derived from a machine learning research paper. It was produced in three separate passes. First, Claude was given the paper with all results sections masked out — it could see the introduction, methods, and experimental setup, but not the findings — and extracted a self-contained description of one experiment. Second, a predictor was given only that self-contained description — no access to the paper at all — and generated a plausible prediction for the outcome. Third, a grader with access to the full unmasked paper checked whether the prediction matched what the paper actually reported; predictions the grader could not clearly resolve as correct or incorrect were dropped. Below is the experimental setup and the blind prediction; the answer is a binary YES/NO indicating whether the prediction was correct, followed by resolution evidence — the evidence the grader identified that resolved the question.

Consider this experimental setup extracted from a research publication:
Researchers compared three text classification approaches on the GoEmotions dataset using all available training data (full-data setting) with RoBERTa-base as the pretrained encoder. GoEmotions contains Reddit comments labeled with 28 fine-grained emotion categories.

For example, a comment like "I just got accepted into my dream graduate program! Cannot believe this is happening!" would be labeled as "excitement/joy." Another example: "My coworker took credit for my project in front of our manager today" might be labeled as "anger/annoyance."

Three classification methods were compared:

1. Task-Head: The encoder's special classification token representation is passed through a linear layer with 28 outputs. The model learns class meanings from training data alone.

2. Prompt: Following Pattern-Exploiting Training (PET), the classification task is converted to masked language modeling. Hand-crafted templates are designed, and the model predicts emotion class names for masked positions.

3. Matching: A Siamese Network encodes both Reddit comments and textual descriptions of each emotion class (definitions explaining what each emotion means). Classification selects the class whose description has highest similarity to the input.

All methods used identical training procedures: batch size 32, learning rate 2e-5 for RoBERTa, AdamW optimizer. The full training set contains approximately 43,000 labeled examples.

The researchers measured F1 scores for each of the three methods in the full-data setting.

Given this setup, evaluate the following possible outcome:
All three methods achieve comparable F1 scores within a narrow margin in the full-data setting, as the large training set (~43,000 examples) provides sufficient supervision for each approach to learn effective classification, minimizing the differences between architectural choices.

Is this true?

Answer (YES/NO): YES